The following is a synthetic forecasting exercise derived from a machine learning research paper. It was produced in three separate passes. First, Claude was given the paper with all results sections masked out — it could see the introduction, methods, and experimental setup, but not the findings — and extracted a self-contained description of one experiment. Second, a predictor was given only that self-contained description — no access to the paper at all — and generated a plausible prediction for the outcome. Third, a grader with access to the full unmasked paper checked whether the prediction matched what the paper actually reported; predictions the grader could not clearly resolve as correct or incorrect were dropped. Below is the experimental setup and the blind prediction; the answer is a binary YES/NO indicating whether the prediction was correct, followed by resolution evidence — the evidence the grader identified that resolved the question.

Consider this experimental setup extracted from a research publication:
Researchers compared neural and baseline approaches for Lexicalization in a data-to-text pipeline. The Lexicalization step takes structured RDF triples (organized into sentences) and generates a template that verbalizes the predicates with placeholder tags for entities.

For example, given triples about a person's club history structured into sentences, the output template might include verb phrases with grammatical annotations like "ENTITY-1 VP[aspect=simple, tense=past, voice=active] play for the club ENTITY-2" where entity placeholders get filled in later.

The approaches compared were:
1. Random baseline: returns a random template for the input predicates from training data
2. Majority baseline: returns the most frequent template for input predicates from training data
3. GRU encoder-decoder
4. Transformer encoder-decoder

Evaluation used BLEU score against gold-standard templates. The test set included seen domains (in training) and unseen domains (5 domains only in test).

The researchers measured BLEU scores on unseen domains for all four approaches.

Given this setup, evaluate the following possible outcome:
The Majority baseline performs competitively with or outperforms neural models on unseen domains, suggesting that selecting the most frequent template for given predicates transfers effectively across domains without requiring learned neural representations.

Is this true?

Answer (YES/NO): YES